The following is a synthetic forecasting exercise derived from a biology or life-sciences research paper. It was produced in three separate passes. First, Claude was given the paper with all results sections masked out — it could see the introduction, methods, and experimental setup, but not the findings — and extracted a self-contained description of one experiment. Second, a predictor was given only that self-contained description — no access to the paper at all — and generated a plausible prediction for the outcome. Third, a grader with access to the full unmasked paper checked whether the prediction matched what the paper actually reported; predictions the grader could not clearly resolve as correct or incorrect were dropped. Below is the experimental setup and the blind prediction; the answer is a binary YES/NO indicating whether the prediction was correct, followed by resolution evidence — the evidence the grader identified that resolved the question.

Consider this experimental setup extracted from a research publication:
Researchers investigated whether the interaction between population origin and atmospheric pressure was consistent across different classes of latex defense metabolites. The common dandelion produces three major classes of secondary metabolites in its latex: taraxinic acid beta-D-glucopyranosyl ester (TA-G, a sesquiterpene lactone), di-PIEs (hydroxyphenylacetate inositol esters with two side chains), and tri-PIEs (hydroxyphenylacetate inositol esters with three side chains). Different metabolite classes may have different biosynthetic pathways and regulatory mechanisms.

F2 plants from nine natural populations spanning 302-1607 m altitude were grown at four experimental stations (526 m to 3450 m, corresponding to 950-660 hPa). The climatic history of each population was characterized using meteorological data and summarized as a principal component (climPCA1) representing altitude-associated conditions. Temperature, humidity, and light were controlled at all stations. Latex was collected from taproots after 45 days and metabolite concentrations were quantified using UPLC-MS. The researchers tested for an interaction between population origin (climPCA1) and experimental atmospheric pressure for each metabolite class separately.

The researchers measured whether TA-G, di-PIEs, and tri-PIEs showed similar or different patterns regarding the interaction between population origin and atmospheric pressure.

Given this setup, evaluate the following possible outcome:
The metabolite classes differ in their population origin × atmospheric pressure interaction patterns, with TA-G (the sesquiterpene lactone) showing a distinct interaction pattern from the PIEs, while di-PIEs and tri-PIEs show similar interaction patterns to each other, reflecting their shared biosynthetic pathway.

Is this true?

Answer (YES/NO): NO